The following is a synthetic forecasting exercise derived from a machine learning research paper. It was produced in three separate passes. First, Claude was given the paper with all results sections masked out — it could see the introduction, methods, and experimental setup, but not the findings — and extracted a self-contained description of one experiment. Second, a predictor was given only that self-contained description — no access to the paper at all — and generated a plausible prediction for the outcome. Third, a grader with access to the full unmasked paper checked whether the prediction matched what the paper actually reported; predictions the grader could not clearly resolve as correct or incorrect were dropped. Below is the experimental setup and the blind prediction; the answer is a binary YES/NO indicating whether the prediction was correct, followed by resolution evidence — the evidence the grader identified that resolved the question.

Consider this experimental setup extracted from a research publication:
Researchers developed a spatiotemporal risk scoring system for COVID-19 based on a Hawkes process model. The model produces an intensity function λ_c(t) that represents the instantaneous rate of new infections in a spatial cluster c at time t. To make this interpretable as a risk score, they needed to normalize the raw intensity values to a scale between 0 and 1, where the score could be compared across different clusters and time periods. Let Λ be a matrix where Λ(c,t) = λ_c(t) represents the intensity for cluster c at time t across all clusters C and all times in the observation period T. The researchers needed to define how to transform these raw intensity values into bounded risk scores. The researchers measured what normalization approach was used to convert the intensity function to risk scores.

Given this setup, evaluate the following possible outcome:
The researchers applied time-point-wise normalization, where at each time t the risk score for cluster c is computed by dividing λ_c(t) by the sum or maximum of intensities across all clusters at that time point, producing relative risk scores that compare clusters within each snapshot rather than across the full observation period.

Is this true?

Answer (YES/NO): NO